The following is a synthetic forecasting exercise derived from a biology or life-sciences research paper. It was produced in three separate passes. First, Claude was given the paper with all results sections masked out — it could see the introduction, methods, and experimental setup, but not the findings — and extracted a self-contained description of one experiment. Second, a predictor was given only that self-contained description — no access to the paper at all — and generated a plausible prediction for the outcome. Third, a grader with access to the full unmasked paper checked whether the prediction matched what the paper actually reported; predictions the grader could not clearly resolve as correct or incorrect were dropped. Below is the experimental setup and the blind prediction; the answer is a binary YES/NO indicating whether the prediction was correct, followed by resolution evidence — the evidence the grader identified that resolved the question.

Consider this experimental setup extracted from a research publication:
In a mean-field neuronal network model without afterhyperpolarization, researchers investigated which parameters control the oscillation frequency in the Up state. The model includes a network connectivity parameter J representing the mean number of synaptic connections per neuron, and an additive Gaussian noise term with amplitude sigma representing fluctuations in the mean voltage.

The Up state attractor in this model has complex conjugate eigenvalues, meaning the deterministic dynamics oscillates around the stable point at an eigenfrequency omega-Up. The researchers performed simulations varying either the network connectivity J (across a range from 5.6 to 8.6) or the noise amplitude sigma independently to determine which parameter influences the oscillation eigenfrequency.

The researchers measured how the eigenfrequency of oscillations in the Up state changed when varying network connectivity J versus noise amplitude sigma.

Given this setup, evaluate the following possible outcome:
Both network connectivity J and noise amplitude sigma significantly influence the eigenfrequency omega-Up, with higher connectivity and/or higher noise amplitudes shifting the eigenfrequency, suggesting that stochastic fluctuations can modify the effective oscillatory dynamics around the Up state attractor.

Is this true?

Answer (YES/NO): NO